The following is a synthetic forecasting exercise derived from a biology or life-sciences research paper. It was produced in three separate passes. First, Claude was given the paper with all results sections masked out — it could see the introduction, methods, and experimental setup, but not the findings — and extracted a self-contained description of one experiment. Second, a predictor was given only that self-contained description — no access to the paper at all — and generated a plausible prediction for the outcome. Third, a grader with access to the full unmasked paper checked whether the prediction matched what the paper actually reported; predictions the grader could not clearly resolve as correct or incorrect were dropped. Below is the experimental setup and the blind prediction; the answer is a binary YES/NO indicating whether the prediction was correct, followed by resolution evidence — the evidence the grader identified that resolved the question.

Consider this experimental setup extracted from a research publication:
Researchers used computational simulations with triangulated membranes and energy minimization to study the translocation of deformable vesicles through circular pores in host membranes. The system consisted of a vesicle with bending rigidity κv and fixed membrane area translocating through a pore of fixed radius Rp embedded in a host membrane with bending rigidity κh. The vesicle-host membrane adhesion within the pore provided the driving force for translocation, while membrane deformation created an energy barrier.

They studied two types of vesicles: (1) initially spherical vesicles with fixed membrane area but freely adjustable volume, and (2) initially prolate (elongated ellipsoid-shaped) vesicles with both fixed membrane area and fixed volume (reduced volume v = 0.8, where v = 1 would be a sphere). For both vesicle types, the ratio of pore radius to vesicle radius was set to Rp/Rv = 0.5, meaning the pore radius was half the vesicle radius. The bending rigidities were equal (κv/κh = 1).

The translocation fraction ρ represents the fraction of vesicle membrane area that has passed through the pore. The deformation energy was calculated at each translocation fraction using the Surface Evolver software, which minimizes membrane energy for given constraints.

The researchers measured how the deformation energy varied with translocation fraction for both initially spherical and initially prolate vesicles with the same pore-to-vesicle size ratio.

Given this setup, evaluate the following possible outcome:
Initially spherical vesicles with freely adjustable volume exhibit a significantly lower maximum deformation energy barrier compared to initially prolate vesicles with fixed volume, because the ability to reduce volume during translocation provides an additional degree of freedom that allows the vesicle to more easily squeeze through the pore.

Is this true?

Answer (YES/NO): NO